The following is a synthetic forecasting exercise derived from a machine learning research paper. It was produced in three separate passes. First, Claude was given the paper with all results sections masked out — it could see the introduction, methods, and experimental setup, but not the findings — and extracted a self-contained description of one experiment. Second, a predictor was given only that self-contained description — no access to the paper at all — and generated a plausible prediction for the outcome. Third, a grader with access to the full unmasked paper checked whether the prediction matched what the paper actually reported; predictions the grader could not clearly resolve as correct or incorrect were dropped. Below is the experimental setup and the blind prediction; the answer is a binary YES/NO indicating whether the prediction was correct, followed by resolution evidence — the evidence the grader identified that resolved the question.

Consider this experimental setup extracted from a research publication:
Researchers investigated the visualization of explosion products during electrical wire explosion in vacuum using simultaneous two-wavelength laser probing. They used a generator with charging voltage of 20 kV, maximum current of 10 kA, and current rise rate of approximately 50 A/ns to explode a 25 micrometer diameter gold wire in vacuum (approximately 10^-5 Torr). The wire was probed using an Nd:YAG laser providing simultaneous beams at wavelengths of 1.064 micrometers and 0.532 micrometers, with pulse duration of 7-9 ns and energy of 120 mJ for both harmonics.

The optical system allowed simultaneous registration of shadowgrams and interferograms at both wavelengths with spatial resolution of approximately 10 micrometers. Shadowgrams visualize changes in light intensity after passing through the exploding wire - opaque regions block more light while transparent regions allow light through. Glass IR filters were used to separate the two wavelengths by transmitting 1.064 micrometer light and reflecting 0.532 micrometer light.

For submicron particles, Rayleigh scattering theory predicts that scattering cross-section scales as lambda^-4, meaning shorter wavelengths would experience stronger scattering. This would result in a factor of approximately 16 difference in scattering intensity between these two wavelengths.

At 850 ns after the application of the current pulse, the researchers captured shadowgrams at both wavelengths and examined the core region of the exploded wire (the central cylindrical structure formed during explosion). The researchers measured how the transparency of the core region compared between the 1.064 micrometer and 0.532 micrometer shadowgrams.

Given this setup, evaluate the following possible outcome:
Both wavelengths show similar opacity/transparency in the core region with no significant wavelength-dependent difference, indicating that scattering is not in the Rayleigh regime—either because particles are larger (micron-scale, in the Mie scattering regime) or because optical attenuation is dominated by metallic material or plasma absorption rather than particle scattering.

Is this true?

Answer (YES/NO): NO